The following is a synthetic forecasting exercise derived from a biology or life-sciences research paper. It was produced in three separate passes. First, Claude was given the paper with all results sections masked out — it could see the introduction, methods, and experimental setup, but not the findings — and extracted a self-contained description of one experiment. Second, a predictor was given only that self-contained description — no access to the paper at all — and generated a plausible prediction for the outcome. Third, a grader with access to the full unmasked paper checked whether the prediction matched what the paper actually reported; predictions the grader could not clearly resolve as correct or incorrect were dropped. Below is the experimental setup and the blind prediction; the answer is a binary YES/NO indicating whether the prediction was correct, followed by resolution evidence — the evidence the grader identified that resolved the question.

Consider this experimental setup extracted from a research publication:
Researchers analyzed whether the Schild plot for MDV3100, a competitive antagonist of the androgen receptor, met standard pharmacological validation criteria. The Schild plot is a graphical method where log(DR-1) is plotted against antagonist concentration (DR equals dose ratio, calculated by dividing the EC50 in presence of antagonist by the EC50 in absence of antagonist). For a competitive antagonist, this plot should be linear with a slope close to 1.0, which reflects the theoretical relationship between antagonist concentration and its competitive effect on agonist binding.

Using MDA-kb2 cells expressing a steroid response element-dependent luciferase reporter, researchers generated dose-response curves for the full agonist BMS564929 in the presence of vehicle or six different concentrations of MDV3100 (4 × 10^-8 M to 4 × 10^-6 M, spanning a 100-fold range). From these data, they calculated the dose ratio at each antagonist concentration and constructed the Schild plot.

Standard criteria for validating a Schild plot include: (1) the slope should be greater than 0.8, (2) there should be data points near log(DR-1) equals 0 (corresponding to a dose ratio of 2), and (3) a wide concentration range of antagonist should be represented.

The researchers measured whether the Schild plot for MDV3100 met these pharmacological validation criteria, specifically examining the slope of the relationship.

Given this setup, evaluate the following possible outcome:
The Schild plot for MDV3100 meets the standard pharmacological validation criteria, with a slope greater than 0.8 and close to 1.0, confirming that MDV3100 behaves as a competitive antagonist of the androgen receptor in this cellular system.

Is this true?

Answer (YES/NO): YES